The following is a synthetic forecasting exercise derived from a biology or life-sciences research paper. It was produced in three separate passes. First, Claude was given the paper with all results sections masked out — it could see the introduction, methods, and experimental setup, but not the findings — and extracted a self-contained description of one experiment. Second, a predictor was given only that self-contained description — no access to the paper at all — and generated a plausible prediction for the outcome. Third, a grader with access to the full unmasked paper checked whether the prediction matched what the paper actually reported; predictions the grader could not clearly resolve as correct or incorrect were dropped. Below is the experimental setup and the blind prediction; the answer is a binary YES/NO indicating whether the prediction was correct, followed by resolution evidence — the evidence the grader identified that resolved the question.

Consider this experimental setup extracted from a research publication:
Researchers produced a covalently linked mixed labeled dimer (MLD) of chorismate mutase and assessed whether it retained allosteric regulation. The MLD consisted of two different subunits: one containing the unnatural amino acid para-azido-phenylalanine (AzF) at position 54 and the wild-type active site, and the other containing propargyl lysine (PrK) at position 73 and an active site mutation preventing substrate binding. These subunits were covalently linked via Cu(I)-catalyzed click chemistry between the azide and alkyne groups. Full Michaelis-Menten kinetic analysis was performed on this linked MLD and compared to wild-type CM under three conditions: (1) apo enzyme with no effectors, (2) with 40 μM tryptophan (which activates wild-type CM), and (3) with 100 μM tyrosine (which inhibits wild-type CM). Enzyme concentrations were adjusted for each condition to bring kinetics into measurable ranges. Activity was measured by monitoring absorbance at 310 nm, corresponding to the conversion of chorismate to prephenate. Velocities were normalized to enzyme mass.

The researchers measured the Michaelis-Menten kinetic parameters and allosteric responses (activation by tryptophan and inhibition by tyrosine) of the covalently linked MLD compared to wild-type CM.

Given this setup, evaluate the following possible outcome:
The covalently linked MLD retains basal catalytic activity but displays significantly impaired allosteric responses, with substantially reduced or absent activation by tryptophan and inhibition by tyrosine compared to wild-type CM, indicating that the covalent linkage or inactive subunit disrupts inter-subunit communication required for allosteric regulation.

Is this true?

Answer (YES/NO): NO